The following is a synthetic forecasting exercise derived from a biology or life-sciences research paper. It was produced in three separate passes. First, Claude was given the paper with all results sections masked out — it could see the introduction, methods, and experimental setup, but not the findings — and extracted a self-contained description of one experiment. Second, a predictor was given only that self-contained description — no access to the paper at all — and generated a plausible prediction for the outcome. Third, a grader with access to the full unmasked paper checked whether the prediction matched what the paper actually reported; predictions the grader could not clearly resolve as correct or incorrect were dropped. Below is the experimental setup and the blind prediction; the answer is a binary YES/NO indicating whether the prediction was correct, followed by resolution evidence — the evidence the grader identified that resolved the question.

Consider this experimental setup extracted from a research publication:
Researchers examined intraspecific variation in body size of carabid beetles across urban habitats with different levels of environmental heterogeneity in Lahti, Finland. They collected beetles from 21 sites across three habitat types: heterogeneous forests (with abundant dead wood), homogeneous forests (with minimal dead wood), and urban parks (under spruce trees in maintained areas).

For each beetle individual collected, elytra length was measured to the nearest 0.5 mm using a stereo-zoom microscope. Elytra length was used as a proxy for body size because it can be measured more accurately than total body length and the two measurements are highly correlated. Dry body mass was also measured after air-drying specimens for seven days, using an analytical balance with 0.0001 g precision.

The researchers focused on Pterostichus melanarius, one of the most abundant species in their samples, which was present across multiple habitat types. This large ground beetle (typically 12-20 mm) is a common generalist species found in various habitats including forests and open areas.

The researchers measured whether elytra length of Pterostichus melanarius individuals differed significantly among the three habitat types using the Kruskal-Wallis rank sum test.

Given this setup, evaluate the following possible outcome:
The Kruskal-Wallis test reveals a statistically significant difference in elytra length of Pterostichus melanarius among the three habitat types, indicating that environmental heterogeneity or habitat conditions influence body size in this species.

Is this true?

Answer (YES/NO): NO